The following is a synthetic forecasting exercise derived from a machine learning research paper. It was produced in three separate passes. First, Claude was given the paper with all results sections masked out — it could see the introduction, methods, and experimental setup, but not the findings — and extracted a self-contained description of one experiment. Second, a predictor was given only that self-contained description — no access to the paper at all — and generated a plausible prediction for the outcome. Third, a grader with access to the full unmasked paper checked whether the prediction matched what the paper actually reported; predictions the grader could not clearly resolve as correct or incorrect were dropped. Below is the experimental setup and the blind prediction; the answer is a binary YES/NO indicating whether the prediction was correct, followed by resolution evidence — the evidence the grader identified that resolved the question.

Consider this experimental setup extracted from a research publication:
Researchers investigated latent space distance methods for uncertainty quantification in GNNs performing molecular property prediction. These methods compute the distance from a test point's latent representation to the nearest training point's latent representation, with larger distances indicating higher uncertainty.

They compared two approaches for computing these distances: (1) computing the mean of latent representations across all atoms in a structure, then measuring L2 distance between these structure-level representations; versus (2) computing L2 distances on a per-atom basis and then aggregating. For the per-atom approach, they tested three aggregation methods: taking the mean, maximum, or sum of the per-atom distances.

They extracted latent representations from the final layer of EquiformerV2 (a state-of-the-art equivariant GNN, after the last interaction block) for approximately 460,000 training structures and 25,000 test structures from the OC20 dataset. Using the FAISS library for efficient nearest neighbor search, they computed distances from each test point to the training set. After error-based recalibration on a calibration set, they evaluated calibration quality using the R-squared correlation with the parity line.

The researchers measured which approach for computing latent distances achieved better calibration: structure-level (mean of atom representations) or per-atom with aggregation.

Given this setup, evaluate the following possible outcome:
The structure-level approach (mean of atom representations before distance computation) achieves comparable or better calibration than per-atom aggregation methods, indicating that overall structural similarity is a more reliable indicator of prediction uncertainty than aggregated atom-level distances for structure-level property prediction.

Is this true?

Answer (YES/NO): NO